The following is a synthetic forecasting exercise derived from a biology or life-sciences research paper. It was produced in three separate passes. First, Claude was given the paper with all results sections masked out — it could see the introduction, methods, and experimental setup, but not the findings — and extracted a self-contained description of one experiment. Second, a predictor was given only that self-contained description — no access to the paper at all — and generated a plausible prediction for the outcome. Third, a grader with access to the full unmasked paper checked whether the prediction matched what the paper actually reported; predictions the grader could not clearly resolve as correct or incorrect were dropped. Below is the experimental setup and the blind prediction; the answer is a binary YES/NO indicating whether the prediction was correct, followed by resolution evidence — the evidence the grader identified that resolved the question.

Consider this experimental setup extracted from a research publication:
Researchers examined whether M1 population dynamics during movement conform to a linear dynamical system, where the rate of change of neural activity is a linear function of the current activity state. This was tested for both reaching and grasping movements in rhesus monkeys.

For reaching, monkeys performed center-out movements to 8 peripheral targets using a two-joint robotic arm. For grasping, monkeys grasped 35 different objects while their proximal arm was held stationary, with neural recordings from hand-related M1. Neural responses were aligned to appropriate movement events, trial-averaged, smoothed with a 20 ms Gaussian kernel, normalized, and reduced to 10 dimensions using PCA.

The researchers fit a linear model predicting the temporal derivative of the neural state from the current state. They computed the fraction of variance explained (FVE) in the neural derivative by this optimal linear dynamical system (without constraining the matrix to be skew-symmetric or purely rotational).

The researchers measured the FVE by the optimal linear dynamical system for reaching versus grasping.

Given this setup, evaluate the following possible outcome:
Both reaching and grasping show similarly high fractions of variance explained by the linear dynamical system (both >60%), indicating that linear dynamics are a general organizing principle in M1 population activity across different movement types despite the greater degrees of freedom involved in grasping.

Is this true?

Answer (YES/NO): NO